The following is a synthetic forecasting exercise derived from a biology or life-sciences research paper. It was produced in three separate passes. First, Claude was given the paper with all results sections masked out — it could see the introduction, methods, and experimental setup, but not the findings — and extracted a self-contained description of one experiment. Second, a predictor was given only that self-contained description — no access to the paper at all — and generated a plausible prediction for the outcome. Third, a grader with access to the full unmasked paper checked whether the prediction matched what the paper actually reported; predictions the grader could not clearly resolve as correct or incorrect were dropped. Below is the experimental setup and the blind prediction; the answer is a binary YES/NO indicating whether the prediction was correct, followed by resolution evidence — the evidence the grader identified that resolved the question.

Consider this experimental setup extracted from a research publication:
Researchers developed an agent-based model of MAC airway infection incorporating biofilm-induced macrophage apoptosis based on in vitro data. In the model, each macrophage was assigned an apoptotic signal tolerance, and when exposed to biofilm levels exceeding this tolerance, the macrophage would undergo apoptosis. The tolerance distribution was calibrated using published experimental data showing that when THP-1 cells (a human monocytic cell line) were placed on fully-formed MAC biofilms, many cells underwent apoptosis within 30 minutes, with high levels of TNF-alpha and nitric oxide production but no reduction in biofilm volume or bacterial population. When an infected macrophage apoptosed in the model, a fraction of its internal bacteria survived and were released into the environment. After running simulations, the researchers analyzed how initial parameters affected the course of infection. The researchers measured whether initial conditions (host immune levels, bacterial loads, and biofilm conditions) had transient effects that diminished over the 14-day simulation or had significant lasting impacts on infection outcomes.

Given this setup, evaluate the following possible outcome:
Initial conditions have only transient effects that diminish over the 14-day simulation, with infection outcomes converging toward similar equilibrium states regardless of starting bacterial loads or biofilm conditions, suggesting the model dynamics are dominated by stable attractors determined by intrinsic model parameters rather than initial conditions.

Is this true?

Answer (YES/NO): NO